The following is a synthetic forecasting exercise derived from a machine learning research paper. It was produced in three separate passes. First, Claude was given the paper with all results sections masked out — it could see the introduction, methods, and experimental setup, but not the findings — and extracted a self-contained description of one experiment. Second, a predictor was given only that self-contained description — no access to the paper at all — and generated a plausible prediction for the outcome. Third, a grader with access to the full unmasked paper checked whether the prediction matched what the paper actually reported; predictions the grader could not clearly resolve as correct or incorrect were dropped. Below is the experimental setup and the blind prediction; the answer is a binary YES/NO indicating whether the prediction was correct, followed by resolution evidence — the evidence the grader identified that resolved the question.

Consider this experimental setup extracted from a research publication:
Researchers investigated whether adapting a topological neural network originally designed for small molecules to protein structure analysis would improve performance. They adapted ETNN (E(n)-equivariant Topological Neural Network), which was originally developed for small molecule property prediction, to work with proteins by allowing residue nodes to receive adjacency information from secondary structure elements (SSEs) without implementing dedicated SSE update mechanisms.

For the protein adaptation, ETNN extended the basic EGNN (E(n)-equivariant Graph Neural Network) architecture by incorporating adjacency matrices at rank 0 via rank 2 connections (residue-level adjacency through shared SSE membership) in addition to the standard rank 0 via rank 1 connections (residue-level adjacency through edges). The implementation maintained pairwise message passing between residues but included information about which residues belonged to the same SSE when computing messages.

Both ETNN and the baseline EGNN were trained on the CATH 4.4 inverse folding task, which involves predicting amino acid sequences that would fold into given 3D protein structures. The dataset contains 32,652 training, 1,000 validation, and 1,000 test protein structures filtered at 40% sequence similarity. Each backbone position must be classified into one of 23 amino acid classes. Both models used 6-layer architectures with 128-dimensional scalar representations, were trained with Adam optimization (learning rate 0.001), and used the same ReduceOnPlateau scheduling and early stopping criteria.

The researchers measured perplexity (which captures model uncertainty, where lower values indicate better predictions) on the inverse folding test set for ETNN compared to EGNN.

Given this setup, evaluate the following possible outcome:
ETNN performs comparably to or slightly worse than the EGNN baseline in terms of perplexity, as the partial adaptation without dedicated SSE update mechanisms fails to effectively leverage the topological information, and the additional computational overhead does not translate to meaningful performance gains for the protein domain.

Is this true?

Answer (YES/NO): NO